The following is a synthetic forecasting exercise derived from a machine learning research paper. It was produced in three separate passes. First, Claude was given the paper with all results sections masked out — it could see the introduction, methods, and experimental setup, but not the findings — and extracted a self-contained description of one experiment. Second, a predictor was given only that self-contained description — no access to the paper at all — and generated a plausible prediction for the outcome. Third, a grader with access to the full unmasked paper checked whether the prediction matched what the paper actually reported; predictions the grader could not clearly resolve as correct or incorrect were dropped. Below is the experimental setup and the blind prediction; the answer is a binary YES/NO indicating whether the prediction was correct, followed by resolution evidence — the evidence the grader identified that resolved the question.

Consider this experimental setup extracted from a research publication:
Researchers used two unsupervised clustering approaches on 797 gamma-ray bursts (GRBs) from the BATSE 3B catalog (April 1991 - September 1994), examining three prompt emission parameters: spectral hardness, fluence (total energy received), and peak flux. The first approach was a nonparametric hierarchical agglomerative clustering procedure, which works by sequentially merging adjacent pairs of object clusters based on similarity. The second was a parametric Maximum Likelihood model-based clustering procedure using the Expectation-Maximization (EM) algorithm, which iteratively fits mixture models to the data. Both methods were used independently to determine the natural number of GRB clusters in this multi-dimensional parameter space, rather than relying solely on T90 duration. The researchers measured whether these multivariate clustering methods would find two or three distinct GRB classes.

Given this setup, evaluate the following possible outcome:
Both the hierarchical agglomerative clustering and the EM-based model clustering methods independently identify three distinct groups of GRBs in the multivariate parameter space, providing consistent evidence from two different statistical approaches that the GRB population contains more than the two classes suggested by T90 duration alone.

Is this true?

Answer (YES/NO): YES